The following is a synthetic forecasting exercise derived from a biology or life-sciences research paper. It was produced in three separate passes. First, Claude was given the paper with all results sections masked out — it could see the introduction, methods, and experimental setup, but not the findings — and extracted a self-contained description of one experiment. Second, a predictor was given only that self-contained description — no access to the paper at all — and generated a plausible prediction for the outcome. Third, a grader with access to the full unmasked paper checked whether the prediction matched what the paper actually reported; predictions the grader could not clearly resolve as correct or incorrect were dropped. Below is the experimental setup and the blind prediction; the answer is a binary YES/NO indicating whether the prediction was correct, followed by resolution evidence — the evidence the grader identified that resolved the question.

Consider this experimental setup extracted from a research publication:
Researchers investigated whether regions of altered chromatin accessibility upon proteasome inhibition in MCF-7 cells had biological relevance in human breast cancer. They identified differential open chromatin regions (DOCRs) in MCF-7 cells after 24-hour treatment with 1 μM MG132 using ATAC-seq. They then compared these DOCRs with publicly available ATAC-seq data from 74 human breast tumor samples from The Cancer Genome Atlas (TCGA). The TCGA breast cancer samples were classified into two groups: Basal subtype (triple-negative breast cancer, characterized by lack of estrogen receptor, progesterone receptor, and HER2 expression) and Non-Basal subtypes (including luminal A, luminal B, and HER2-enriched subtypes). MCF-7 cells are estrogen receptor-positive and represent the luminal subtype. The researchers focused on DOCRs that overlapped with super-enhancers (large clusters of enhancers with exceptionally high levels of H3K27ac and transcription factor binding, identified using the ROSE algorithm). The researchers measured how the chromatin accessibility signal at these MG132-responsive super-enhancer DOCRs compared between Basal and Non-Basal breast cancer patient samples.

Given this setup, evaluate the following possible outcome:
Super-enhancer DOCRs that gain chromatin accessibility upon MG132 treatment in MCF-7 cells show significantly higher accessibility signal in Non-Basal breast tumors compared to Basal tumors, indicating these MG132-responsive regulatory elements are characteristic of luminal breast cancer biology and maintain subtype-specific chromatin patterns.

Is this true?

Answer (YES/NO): YES